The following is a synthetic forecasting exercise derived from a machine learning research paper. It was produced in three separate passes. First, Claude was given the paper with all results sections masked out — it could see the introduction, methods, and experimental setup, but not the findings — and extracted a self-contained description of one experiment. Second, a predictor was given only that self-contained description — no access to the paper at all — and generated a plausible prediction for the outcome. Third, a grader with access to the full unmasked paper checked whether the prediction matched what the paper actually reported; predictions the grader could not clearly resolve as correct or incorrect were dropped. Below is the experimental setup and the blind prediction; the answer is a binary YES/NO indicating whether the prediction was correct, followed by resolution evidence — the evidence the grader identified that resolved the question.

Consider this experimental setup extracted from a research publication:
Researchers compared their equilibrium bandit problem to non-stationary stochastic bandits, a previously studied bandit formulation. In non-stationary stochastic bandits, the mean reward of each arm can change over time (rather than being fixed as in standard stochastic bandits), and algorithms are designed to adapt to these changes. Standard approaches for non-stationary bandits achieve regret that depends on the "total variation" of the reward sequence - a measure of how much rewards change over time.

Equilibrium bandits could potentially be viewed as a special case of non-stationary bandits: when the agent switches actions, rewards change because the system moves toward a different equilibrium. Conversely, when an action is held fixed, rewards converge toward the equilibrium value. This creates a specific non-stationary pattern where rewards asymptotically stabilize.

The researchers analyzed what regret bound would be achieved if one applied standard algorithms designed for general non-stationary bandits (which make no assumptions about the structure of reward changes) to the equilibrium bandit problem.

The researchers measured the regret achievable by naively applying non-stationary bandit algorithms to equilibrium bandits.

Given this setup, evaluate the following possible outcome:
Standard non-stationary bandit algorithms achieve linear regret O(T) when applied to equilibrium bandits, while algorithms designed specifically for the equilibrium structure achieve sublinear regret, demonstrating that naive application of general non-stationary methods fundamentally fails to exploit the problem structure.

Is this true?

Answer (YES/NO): NO